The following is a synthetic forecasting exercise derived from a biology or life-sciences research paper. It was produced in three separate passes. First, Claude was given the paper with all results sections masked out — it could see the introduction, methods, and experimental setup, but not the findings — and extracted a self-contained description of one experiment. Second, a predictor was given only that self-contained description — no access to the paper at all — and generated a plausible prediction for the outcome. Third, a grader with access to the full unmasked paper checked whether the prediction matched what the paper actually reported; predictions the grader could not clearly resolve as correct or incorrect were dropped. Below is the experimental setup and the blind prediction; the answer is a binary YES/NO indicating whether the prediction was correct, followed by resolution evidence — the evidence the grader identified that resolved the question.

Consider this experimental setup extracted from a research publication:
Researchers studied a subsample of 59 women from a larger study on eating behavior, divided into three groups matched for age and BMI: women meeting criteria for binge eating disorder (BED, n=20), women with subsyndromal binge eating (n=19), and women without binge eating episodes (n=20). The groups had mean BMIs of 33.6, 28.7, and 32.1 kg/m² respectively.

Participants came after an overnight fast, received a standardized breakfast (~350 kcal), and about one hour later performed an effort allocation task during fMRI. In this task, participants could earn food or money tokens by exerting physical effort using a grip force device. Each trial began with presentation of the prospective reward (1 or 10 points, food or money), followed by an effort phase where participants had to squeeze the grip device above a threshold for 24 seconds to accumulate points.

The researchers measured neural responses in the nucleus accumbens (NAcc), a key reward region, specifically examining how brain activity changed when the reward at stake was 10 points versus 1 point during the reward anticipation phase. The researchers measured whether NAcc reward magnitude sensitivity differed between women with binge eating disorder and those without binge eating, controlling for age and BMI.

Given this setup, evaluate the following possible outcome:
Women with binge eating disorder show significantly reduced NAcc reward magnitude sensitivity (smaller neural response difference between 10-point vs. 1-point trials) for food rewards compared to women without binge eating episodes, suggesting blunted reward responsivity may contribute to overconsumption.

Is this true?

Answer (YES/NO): NO